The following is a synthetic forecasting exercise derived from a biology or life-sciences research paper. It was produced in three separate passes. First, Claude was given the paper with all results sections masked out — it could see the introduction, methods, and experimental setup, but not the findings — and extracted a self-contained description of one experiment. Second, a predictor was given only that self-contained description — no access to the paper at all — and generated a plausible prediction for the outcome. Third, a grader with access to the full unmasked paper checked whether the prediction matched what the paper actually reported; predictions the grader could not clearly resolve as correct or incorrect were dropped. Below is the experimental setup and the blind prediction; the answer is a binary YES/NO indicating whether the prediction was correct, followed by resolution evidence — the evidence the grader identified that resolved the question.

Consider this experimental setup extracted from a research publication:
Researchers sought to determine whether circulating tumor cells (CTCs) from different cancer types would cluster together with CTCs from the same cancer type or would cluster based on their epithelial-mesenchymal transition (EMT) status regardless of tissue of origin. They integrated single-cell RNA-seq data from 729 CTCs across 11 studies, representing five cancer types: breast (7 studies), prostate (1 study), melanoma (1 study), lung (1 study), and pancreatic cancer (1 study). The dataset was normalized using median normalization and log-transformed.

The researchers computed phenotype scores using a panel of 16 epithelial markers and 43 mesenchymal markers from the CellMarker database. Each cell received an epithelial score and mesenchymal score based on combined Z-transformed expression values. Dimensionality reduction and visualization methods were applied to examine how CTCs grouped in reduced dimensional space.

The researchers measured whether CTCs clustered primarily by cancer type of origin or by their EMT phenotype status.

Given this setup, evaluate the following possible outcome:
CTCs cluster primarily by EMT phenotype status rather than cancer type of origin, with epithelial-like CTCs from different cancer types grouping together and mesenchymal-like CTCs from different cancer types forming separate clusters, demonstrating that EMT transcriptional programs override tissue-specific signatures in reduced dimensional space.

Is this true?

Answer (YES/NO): YES